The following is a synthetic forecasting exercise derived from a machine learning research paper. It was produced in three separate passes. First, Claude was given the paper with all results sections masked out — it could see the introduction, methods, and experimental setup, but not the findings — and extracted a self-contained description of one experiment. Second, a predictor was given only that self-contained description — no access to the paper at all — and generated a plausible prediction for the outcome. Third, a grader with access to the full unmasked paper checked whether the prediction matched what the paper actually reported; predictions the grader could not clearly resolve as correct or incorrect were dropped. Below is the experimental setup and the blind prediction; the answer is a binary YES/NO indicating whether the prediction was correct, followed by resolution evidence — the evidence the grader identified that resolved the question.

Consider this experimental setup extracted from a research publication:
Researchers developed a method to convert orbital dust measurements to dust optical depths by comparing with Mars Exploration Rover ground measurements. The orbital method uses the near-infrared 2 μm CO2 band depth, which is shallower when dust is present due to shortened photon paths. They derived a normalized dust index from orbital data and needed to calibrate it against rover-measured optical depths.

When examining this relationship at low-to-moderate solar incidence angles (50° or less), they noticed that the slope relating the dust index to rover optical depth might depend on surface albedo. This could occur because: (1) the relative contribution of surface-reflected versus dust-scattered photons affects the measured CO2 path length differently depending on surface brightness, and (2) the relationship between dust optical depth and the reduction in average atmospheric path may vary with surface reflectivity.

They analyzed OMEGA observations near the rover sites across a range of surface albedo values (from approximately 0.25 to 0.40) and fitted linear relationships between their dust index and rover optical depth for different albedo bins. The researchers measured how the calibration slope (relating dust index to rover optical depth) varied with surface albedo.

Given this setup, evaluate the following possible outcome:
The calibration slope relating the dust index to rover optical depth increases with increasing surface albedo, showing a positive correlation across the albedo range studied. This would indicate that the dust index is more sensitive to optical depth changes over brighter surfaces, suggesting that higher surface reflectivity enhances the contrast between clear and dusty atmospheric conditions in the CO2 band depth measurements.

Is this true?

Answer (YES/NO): NO